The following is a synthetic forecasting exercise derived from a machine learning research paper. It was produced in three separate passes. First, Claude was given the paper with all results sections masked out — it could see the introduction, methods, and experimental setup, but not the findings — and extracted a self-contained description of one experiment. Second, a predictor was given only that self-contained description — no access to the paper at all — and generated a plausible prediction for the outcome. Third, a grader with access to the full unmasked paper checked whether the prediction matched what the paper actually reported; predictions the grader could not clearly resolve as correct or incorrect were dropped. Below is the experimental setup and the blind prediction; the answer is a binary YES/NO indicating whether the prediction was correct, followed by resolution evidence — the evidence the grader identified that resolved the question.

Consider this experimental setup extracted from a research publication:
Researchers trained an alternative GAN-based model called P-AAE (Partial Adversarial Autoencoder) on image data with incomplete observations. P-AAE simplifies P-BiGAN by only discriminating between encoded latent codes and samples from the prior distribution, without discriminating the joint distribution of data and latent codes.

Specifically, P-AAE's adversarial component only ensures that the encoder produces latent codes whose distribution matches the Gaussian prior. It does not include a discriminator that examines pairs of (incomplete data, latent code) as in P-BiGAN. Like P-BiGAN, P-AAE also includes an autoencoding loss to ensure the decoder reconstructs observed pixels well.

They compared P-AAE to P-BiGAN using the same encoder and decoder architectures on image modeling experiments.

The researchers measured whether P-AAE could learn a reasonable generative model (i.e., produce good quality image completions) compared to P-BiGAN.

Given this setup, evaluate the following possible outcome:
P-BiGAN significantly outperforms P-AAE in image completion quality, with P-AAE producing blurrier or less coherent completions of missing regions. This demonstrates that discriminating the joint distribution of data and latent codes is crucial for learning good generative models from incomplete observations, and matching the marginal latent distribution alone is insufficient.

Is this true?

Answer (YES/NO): NO